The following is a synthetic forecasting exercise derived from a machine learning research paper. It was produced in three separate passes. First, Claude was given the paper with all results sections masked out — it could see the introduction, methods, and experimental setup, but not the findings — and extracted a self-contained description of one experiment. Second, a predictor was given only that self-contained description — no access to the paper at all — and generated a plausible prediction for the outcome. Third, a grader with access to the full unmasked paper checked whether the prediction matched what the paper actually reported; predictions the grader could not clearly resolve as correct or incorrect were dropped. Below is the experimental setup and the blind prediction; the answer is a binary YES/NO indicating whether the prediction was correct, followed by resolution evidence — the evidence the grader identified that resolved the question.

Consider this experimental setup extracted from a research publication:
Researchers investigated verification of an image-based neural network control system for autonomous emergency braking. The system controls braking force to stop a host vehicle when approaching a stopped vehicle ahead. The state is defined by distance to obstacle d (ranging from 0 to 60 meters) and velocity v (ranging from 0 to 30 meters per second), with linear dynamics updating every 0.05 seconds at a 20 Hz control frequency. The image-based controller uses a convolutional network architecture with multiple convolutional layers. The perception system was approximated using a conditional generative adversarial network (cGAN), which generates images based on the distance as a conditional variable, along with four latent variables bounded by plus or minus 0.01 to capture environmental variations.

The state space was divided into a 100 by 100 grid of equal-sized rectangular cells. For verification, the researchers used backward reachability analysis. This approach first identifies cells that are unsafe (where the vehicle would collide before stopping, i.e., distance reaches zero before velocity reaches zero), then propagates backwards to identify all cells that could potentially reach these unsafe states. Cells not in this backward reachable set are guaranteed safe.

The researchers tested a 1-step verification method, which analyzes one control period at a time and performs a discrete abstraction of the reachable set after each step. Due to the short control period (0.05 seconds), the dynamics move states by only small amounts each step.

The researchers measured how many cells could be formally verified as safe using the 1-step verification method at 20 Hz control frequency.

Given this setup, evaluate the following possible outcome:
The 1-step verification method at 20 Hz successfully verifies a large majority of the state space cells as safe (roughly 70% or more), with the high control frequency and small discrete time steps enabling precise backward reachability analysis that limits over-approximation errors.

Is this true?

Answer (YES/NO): NO